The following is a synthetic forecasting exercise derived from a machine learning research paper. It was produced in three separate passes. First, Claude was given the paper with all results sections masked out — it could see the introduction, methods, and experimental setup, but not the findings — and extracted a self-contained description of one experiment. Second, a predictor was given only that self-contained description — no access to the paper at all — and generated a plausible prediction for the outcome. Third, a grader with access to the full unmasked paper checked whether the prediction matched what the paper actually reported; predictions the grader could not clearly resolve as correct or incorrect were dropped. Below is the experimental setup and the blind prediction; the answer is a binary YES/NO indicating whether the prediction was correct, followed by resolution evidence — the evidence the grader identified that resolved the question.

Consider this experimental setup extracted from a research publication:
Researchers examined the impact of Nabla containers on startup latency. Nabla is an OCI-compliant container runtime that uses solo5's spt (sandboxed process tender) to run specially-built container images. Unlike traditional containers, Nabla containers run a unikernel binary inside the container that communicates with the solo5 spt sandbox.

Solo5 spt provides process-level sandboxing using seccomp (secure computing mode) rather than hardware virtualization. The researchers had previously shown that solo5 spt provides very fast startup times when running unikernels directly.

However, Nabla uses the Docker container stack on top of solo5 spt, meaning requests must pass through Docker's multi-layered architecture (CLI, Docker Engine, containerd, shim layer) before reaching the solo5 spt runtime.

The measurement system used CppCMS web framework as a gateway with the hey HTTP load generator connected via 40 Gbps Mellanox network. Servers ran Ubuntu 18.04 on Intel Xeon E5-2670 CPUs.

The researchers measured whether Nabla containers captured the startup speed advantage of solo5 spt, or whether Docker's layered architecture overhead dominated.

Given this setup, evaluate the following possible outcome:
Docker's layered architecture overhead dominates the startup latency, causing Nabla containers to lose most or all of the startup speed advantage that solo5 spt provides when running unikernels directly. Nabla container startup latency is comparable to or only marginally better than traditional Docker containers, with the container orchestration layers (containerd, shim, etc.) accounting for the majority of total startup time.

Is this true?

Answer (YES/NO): YES